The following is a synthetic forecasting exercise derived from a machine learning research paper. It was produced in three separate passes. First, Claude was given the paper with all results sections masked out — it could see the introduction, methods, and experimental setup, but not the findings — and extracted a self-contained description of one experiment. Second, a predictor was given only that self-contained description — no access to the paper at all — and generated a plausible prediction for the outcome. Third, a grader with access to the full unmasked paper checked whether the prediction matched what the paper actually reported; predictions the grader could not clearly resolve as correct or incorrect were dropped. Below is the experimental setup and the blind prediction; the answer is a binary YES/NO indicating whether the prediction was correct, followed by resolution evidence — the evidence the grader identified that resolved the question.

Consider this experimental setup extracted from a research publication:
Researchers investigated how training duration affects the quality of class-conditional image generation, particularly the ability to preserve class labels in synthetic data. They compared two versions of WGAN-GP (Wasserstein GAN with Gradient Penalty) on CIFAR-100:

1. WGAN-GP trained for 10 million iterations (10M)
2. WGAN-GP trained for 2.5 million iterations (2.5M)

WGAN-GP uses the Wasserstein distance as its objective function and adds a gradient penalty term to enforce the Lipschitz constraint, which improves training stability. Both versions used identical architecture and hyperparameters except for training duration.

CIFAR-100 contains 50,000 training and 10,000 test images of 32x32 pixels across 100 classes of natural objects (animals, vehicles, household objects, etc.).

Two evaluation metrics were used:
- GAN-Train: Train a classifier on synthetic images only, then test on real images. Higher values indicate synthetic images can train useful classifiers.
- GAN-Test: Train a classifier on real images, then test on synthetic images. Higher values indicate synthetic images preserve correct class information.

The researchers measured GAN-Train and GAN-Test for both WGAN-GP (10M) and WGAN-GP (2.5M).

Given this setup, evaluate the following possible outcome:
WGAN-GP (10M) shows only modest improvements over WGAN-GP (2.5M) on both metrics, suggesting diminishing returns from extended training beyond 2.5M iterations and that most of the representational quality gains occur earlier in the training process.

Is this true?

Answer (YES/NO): NO